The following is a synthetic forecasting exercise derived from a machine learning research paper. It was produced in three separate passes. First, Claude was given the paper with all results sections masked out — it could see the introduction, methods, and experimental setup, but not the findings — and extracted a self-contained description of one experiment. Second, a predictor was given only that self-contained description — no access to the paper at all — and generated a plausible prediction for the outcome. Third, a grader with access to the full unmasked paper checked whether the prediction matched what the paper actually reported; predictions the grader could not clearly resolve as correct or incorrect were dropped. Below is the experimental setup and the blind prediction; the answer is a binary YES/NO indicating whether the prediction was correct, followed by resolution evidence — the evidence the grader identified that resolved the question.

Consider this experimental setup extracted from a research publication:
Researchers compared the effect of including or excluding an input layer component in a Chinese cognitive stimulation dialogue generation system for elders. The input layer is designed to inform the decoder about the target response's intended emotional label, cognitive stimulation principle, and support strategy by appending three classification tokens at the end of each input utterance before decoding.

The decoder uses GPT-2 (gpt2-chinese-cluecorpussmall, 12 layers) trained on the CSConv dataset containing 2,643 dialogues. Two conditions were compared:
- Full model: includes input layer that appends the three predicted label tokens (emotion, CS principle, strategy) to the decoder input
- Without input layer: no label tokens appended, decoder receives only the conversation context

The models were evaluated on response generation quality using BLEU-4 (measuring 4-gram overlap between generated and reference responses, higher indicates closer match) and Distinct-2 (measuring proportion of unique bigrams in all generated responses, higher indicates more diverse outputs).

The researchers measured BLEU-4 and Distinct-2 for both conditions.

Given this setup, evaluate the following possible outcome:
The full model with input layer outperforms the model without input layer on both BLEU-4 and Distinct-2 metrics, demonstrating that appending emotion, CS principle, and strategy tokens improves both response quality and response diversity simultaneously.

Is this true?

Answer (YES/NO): YES